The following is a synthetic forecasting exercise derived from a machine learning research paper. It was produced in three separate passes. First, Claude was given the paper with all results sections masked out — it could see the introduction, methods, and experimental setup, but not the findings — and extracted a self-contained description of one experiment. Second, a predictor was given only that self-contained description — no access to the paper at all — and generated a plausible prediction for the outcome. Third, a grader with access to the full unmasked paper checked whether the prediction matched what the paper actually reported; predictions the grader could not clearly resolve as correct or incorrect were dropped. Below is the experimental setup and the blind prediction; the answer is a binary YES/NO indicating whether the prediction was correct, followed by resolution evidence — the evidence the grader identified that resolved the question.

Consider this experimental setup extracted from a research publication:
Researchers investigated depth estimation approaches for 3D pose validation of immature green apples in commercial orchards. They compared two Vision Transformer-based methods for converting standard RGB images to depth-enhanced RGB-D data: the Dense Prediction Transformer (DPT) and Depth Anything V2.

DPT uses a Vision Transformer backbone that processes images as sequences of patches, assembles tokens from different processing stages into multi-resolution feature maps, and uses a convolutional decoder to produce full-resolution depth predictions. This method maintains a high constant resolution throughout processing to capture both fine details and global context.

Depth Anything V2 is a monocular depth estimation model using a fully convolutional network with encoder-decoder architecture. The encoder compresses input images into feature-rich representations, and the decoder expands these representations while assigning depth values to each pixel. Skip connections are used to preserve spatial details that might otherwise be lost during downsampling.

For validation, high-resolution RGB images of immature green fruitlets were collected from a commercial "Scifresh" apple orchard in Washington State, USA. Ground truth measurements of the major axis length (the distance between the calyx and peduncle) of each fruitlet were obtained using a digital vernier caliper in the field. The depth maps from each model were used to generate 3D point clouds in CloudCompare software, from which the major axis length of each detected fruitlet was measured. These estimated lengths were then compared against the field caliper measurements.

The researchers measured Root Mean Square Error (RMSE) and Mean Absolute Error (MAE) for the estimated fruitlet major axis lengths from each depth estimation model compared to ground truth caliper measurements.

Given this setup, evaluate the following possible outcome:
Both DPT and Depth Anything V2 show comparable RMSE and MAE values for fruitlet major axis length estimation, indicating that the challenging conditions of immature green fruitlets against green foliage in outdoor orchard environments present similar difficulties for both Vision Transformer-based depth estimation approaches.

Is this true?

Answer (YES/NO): NO